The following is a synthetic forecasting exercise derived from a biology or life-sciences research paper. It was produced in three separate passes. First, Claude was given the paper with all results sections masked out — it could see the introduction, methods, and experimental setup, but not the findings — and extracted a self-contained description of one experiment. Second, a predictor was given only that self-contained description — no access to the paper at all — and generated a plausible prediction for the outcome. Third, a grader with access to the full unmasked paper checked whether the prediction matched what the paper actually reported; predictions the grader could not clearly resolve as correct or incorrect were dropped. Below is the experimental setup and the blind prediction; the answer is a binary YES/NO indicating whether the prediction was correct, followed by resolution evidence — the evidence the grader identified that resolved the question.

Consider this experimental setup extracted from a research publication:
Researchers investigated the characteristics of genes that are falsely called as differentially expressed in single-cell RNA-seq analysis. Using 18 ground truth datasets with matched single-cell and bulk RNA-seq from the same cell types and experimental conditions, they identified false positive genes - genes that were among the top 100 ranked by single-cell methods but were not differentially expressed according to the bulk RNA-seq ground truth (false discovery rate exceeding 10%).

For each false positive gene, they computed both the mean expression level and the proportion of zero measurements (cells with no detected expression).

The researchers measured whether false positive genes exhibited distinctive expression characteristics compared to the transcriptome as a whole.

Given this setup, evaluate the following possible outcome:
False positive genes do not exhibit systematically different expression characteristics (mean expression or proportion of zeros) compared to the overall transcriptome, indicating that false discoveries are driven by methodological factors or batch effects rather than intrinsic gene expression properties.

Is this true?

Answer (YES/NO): NO